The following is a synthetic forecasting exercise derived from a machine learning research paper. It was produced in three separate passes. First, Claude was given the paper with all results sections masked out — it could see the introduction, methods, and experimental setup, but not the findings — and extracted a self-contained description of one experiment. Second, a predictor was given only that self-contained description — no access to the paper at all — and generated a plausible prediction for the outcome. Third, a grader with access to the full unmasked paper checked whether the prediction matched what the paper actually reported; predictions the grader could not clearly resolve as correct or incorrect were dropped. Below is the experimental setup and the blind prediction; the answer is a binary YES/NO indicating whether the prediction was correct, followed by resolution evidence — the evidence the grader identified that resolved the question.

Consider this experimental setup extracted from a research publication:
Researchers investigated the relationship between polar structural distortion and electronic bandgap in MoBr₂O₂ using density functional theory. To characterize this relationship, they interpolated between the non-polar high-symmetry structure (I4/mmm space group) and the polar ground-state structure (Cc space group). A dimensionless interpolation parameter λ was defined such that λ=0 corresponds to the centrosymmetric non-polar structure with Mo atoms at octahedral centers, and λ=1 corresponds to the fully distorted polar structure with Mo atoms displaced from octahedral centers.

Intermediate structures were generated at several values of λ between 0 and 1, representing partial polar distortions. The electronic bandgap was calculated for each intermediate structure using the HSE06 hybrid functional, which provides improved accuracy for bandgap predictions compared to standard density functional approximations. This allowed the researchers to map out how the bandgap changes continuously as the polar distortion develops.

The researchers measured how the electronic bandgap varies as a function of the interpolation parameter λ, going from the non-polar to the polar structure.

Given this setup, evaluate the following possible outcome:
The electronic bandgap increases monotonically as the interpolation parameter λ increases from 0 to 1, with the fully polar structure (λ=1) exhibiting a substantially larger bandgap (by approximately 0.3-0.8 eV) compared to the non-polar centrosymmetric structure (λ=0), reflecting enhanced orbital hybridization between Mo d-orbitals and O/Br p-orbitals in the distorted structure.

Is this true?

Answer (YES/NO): NO